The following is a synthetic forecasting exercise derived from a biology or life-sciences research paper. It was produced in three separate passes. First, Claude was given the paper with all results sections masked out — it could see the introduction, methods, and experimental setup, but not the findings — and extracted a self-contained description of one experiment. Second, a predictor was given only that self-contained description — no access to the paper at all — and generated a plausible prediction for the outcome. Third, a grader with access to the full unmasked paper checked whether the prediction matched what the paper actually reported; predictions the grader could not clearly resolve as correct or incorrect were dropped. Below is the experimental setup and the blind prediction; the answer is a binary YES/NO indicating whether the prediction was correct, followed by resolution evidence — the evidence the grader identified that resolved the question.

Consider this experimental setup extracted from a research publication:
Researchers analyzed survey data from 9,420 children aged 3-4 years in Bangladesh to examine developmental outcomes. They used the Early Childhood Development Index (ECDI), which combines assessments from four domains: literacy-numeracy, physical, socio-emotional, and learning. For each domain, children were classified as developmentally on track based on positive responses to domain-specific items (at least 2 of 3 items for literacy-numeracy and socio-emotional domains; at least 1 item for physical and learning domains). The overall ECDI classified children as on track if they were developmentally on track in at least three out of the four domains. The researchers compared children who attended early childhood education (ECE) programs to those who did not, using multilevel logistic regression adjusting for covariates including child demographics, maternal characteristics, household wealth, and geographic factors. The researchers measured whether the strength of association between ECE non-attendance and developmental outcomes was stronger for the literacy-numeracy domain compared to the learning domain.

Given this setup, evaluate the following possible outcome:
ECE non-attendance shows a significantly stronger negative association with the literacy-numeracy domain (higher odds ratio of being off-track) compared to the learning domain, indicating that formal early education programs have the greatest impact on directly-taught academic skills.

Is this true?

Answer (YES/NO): YES